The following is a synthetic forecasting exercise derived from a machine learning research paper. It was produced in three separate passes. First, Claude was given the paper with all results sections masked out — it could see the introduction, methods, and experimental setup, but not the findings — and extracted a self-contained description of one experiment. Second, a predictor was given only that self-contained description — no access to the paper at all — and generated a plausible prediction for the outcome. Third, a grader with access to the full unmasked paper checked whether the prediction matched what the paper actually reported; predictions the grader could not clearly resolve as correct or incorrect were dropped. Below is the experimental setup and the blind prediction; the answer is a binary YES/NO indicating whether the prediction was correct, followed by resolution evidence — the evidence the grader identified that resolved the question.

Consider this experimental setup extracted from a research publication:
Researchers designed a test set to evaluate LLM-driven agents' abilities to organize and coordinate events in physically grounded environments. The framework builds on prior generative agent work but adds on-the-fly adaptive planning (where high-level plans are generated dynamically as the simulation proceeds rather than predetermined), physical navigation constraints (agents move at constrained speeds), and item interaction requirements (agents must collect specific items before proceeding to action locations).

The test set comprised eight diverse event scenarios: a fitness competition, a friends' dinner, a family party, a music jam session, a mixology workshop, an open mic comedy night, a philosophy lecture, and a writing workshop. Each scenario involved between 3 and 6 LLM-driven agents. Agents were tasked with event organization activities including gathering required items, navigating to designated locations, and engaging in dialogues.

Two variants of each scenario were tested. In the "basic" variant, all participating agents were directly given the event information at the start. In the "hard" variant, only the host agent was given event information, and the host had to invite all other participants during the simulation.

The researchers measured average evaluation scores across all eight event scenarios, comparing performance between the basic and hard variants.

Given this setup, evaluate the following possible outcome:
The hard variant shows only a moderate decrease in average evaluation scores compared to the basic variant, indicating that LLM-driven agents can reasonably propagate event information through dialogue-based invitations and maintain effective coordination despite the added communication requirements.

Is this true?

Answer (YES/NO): NO